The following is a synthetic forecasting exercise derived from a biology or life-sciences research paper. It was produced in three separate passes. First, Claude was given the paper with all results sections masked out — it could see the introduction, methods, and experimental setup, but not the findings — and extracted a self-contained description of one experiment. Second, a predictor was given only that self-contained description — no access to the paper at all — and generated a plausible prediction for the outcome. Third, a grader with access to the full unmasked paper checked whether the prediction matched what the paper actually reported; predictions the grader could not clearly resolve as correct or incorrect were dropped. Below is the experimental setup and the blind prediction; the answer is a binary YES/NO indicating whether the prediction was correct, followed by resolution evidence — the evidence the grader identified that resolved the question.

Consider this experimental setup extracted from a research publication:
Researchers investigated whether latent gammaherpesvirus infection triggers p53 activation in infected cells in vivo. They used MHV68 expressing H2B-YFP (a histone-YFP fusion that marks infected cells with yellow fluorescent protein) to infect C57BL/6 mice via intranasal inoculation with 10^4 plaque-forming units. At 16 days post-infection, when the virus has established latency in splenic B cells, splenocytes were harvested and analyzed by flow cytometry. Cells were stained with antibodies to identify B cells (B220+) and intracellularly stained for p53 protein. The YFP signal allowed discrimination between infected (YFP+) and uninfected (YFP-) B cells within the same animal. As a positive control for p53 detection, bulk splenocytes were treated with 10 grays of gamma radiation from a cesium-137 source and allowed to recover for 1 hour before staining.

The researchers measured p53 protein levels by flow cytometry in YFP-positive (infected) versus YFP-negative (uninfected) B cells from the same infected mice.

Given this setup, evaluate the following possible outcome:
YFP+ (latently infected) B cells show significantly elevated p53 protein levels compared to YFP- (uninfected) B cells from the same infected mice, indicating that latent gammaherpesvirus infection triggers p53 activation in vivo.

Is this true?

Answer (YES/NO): YES